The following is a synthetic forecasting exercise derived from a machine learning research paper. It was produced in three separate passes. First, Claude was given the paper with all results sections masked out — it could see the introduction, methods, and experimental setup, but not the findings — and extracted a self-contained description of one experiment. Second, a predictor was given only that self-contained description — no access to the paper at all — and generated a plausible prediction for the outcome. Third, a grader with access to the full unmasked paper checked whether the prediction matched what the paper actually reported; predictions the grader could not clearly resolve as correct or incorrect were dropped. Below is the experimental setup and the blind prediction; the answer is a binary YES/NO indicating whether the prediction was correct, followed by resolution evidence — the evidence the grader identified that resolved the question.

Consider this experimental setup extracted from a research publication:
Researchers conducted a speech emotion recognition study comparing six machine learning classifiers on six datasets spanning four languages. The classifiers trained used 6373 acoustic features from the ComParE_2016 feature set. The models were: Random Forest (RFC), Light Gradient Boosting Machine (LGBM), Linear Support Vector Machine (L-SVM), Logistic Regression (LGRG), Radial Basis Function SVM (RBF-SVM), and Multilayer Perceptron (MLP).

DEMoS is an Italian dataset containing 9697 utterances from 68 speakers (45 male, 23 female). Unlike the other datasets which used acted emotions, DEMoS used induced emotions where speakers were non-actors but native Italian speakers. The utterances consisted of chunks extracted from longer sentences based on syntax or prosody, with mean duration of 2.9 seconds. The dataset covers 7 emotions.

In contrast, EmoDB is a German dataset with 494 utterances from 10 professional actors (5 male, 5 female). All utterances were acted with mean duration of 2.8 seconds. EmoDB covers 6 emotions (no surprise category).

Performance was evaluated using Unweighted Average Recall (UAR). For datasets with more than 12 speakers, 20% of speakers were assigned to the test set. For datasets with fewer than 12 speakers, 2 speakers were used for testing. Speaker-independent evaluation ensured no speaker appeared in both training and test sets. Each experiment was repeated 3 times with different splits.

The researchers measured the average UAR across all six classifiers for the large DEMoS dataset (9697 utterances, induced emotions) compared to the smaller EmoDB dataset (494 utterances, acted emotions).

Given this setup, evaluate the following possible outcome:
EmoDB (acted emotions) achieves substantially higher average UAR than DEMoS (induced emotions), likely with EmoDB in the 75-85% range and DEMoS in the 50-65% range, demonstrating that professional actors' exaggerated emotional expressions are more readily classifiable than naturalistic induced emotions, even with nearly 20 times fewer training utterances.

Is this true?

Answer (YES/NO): NO